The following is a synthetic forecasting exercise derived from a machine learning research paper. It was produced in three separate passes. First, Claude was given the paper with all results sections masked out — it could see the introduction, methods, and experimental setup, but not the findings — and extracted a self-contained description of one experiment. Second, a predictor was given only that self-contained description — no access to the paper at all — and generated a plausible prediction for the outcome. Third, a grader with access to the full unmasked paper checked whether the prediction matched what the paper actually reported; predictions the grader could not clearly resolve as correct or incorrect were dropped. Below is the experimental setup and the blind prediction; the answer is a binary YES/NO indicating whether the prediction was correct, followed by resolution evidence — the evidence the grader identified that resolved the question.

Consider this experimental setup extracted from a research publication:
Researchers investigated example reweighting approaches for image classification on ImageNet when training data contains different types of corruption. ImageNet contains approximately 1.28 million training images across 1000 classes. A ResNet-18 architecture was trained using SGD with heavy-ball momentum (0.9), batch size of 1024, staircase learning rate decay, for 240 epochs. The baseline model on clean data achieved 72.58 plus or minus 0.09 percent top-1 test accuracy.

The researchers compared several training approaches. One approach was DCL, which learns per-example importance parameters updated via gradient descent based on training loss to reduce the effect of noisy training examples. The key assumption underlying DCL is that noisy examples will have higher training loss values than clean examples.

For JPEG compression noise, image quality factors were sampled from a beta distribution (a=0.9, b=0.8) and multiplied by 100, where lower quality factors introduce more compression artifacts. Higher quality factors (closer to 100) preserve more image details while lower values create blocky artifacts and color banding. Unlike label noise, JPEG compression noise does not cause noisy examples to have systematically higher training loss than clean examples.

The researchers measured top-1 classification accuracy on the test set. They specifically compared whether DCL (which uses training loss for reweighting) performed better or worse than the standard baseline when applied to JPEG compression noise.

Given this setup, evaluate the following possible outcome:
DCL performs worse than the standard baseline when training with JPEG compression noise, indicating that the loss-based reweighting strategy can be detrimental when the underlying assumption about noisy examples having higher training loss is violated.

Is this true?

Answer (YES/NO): YES